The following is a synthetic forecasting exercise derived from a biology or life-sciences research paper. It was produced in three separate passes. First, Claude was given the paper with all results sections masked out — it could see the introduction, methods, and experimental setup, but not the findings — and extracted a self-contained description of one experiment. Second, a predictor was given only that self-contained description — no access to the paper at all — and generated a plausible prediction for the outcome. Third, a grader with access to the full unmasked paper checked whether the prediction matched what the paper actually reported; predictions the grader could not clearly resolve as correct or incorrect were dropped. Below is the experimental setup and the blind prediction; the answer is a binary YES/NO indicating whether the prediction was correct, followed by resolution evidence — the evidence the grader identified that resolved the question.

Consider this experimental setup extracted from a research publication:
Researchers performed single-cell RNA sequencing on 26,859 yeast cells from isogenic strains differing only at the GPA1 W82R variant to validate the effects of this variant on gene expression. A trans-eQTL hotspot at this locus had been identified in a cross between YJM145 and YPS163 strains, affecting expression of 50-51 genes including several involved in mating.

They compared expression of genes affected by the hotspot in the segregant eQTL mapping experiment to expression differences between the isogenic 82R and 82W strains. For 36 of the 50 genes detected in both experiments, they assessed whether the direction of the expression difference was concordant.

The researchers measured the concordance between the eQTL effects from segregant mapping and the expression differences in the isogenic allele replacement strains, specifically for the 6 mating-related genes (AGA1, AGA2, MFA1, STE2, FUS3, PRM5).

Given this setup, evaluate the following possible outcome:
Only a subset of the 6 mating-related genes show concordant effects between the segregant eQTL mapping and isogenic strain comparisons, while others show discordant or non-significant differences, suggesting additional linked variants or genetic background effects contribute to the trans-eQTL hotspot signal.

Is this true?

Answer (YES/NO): NO